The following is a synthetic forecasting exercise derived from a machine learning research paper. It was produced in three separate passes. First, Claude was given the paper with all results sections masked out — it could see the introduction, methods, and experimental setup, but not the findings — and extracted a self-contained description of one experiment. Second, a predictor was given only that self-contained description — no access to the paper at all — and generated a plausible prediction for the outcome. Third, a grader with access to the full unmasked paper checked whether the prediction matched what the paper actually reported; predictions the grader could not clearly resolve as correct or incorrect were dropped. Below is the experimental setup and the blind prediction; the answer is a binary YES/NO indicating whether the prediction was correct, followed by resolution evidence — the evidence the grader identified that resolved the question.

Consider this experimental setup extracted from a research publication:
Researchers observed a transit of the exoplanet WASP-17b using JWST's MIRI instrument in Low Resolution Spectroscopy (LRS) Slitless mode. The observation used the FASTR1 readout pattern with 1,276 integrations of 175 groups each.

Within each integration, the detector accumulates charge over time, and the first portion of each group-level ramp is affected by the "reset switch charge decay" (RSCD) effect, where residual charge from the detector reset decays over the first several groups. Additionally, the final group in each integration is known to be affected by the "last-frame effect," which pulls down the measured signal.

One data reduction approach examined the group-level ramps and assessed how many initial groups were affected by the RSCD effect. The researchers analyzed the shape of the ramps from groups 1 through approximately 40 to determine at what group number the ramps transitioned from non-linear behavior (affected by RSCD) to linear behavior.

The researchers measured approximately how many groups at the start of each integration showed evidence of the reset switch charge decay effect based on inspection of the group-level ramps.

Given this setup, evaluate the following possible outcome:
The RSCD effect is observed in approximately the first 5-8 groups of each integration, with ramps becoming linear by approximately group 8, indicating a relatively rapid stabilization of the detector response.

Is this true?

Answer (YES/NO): NO